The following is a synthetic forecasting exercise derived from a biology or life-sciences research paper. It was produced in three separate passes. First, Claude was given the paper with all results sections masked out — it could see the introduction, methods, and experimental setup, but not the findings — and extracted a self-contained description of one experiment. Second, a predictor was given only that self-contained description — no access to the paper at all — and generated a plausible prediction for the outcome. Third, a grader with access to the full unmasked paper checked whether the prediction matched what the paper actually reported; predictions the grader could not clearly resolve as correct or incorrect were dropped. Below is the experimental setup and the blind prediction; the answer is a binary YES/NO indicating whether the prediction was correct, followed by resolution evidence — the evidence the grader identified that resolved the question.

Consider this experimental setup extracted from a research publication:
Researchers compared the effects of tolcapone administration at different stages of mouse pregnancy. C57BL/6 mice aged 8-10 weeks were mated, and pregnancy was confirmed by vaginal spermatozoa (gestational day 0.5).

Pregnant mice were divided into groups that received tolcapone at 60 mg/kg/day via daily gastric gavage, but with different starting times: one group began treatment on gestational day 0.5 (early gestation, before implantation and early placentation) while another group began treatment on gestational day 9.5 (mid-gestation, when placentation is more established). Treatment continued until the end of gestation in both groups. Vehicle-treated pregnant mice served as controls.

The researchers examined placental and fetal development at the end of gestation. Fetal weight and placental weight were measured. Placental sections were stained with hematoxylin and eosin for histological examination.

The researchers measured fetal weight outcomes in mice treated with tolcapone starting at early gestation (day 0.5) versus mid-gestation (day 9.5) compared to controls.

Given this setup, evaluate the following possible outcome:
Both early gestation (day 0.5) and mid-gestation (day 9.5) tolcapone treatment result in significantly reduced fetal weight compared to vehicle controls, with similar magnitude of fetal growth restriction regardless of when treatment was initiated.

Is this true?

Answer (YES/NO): NO